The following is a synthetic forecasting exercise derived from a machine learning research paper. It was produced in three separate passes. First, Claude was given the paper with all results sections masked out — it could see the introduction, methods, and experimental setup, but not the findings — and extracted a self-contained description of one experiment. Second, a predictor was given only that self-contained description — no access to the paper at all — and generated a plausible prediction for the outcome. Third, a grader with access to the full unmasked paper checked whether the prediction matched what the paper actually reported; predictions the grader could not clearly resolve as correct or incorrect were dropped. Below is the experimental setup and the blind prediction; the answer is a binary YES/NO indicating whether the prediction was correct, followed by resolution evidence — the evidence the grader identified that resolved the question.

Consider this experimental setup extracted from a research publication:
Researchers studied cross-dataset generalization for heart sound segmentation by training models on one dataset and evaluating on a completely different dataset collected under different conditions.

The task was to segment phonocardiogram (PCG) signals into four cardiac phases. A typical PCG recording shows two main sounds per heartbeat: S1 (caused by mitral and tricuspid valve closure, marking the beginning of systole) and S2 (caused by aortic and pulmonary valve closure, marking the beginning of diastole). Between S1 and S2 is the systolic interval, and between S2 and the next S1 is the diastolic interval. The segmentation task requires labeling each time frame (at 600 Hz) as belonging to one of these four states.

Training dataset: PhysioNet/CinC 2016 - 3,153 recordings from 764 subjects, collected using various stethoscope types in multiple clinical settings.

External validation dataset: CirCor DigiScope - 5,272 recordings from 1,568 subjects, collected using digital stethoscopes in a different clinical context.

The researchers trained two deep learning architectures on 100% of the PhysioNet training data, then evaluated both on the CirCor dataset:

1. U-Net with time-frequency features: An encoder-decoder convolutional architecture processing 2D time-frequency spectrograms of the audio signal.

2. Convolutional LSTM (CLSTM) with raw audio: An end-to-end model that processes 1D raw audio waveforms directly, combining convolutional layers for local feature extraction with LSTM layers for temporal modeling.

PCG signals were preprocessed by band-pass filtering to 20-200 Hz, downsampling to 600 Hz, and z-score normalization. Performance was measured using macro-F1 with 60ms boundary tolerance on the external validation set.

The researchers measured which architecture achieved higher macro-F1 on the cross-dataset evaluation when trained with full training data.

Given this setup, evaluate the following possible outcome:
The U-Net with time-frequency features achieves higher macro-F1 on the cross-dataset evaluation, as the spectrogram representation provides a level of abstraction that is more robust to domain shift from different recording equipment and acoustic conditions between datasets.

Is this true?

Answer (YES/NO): YES